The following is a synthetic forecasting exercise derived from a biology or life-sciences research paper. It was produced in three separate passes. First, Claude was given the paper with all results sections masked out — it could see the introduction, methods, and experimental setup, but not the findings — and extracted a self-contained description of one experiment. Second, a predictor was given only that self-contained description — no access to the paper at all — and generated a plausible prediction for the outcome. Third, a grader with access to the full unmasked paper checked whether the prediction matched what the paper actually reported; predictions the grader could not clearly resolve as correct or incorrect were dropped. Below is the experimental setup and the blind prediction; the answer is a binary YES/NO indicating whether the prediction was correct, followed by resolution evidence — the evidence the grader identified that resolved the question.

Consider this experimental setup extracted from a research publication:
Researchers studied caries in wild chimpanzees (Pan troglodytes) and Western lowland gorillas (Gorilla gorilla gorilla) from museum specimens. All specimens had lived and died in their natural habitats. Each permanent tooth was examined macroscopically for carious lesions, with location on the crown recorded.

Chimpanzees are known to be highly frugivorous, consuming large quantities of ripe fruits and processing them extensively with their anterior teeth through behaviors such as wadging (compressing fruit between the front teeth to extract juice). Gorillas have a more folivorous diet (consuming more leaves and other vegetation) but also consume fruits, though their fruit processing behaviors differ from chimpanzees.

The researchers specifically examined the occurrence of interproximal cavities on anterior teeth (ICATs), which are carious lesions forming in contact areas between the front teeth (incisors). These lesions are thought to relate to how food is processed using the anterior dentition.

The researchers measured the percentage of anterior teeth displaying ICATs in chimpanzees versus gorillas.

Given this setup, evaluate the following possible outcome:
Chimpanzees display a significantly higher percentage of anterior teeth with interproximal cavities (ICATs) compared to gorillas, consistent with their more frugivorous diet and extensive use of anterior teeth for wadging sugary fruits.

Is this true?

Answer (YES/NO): YES